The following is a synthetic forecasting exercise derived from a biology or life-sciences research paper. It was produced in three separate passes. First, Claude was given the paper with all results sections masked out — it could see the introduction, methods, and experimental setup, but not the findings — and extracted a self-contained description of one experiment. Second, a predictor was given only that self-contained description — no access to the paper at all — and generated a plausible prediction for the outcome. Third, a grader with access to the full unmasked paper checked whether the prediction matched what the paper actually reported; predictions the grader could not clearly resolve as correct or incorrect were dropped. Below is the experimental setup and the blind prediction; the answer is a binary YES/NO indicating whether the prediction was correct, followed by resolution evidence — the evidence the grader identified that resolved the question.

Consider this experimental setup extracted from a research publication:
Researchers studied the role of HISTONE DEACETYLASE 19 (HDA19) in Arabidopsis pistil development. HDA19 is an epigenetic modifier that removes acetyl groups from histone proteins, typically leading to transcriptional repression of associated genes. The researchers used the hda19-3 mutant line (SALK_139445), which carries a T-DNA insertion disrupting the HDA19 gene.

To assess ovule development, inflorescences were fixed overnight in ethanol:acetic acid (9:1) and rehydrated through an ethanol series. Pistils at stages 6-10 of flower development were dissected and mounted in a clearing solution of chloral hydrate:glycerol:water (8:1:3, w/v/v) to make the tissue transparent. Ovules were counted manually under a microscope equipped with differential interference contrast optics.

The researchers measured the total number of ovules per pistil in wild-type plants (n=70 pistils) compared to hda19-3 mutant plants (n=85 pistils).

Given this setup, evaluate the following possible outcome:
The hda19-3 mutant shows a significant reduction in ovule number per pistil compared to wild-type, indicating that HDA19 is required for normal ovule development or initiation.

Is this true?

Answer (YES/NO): YES